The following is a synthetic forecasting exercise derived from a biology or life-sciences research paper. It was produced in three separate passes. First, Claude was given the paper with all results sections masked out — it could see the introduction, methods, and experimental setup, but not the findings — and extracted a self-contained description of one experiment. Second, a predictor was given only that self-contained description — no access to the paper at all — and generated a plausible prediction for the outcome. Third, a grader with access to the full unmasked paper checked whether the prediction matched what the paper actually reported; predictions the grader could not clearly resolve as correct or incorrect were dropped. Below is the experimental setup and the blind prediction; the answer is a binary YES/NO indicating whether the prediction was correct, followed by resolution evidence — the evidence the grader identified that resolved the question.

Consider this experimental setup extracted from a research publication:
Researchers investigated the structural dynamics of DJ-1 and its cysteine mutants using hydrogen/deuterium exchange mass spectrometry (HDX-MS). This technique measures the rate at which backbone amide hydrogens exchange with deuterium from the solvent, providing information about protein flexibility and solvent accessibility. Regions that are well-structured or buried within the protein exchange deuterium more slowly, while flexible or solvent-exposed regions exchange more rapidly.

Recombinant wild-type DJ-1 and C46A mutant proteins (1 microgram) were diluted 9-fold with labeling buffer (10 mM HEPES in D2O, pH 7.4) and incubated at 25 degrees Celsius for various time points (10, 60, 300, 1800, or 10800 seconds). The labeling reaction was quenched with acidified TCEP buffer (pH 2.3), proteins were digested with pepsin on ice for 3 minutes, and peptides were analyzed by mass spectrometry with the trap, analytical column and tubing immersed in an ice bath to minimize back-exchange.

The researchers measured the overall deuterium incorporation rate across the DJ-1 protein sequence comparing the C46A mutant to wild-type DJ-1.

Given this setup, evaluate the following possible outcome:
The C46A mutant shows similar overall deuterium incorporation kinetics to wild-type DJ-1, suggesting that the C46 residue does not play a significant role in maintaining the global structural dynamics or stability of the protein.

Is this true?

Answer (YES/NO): NO